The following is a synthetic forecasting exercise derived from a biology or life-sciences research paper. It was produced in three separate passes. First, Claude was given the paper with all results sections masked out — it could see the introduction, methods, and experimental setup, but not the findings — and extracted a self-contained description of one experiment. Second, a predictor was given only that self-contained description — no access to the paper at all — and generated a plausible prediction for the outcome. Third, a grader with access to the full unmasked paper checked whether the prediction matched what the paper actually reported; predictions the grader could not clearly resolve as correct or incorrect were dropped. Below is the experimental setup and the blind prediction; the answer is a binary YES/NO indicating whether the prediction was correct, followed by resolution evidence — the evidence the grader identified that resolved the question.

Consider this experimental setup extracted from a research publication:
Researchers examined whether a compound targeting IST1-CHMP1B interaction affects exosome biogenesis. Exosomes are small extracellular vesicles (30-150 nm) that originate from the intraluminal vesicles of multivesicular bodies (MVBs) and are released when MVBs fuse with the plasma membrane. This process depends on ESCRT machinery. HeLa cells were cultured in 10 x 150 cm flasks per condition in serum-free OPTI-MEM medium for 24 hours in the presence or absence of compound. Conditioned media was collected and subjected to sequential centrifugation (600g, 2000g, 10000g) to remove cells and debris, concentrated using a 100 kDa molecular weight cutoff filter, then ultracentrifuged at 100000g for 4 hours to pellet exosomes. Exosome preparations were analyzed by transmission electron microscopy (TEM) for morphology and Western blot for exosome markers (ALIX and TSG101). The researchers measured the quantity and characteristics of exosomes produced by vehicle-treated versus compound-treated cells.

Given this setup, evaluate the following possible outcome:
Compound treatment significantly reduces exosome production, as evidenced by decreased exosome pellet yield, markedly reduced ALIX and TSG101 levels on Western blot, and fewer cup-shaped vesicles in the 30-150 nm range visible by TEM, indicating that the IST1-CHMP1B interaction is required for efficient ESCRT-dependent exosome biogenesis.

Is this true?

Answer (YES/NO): NO